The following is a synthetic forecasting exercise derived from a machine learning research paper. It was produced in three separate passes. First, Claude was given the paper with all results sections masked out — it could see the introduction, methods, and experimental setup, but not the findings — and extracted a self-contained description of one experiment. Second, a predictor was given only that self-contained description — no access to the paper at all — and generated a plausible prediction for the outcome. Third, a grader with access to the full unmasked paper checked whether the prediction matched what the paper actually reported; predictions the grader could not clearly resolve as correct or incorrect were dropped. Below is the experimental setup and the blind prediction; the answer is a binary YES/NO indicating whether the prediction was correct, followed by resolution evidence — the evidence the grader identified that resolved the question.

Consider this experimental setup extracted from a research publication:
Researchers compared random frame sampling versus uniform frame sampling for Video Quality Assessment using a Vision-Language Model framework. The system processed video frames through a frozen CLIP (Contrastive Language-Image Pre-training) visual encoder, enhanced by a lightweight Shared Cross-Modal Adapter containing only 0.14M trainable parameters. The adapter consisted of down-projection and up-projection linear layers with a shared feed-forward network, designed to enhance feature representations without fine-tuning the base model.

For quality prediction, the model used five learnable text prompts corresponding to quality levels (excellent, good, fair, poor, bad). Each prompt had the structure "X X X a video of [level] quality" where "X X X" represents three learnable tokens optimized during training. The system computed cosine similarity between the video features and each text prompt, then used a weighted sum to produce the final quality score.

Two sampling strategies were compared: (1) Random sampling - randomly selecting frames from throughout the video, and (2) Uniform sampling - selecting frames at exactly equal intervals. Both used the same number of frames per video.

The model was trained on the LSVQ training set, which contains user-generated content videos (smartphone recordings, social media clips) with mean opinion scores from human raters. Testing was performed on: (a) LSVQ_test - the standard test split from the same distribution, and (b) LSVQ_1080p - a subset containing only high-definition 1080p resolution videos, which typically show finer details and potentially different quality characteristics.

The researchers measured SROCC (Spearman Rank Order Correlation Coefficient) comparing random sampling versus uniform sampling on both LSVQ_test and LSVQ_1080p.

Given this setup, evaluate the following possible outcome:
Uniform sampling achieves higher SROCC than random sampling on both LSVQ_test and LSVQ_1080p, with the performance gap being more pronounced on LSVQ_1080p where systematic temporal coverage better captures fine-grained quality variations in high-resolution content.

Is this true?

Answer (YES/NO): YES